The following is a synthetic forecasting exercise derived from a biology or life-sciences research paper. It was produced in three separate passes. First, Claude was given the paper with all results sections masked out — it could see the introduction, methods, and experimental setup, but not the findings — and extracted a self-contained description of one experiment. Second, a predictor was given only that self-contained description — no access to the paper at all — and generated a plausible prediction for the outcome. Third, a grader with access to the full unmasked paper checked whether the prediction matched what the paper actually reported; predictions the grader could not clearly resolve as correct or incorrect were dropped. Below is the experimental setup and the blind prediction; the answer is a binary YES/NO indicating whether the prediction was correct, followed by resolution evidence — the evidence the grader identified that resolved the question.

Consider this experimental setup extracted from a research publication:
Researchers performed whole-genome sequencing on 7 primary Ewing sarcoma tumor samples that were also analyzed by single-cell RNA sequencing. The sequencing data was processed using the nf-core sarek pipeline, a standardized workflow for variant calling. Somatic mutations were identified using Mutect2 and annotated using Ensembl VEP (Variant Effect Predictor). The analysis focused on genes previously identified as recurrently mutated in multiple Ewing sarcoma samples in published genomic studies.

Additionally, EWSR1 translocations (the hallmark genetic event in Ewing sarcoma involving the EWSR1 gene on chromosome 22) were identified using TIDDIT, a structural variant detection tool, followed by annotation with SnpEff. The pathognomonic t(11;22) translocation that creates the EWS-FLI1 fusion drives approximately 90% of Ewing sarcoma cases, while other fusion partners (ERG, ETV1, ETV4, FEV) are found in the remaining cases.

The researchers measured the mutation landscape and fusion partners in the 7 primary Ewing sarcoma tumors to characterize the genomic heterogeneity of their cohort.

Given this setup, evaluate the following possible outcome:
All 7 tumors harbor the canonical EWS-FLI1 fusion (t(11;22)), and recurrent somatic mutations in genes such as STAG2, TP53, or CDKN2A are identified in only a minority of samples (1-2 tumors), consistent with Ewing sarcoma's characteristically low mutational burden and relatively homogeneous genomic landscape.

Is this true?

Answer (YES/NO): NO